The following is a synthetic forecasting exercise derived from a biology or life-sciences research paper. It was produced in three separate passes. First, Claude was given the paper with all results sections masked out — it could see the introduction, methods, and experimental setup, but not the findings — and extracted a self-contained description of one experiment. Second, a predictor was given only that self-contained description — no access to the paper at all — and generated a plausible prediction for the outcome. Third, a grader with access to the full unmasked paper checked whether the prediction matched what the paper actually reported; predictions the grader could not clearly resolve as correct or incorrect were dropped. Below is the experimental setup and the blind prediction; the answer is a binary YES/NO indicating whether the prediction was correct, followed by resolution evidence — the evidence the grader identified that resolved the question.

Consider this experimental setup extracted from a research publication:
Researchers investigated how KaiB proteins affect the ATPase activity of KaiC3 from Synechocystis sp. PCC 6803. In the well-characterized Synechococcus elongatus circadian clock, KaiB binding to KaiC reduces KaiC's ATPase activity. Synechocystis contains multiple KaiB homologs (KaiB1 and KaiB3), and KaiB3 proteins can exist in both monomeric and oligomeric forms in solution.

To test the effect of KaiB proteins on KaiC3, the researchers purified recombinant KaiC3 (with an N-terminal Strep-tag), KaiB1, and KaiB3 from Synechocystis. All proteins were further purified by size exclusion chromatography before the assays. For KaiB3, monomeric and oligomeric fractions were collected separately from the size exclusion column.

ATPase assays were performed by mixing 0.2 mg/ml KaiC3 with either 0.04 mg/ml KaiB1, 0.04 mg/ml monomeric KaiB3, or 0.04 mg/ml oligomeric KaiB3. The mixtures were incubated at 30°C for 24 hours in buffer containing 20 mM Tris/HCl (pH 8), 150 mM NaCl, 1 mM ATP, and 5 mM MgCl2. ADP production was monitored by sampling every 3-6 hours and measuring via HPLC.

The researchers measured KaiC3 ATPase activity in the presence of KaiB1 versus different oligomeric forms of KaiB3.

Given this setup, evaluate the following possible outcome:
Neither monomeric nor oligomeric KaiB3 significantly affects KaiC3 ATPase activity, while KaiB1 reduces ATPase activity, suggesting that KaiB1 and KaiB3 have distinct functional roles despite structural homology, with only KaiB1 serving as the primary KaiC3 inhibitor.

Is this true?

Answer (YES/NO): NO